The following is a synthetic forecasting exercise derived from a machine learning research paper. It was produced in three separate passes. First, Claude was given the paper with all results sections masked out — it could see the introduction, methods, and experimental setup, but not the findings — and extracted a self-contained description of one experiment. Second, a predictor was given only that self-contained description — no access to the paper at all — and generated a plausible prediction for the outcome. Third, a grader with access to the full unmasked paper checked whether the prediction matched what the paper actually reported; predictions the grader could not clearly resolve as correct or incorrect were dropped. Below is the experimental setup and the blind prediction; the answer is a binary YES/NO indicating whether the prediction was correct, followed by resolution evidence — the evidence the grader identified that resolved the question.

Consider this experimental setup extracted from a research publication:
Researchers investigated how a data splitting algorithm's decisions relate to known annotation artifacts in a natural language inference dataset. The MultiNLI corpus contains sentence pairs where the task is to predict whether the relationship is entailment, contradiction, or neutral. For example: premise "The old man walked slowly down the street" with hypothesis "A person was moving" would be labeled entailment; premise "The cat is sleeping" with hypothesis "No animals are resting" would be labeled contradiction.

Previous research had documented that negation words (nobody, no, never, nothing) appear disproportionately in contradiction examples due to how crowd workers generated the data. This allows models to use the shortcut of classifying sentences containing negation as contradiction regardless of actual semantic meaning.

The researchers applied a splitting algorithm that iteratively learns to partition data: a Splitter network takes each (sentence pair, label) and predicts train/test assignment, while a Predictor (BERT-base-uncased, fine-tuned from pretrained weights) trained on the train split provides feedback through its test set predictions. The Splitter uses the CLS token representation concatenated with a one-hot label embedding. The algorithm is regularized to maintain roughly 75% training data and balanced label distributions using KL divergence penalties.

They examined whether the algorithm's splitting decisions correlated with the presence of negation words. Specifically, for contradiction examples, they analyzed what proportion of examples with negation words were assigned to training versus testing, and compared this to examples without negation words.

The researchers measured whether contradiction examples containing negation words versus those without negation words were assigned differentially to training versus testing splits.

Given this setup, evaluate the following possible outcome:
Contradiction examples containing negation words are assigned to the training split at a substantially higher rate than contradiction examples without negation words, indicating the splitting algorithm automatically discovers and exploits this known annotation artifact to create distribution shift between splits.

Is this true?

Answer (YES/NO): YES